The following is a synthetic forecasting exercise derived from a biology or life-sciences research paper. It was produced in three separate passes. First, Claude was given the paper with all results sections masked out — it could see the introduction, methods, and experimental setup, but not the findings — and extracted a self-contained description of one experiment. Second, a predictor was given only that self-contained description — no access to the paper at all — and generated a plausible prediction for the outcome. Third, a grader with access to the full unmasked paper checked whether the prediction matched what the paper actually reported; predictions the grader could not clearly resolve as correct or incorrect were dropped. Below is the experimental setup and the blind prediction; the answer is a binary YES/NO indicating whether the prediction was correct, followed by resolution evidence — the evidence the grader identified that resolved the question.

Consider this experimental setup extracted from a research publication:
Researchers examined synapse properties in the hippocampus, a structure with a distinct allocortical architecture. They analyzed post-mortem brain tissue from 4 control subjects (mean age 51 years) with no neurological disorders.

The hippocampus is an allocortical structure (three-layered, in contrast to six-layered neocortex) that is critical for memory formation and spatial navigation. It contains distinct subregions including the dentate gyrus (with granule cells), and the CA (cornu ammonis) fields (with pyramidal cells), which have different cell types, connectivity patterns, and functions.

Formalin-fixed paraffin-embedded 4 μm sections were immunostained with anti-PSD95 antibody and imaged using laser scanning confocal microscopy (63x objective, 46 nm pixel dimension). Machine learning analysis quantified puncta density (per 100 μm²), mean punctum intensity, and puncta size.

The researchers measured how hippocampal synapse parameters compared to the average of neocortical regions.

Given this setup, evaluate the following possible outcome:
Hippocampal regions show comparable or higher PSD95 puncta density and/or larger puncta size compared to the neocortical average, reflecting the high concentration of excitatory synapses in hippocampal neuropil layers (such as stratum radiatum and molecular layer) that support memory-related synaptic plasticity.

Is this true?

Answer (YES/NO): YES